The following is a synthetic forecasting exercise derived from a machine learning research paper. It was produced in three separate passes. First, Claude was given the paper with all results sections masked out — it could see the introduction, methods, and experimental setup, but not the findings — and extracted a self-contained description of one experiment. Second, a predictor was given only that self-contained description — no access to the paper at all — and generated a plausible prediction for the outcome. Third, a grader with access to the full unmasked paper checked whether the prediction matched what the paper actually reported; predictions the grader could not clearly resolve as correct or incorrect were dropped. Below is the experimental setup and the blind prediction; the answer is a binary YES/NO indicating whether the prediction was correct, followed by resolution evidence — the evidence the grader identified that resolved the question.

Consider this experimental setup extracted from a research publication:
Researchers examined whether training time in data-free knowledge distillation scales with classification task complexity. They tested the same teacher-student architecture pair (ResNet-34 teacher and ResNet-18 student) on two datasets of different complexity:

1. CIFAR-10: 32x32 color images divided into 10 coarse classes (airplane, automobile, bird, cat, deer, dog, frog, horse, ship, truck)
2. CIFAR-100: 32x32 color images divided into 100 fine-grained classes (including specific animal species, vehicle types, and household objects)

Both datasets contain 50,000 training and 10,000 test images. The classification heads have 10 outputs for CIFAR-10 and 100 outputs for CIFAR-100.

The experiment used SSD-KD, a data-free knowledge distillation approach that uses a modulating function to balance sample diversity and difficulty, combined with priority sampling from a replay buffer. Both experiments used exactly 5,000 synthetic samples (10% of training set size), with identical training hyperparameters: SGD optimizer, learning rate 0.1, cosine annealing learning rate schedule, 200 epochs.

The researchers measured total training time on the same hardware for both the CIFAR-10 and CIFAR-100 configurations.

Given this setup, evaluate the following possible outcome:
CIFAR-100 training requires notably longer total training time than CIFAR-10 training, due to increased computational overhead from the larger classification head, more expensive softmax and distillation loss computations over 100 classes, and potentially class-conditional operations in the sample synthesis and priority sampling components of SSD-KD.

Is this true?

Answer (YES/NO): NO